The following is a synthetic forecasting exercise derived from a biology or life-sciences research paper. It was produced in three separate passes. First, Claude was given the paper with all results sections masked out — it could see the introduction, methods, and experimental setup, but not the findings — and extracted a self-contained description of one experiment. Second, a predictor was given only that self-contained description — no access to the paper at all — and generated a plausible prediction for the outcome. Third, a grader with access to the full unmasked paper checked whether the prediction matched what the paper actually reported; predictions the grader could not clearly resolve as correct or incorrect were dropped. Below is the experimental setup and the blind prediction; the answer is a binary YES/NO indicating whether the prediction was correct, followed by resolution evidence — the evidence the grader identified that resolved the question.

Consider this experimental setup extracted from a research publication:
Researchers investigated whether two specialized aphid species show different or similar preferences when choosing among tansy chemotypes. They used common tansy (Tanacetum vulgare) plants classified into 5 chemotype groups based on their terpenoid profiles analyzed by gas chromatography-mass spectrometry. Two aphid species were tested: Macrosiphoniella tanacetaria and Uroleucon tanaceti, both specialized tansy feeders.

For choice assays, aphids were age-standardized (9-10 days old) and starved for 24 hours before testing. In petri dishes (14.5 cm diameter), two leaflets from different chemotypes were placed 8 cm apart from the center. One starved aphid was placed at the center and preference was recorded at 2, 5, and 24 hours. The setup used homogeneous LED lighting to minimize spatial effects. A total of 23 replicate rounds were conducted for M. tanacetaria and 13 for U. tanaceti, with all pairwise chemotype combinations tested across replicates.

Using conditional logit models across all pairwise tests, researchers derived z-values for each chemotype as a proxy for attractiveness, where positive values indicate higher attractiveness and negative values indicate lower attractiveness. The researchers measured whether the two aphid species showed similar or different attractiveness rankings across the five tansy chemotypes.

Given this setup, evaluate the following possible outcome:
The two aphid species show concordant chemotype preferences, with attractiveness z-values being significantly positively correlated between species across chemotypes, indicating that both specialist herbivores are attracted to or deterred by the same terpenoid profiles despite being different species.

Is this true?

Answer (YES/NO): NO